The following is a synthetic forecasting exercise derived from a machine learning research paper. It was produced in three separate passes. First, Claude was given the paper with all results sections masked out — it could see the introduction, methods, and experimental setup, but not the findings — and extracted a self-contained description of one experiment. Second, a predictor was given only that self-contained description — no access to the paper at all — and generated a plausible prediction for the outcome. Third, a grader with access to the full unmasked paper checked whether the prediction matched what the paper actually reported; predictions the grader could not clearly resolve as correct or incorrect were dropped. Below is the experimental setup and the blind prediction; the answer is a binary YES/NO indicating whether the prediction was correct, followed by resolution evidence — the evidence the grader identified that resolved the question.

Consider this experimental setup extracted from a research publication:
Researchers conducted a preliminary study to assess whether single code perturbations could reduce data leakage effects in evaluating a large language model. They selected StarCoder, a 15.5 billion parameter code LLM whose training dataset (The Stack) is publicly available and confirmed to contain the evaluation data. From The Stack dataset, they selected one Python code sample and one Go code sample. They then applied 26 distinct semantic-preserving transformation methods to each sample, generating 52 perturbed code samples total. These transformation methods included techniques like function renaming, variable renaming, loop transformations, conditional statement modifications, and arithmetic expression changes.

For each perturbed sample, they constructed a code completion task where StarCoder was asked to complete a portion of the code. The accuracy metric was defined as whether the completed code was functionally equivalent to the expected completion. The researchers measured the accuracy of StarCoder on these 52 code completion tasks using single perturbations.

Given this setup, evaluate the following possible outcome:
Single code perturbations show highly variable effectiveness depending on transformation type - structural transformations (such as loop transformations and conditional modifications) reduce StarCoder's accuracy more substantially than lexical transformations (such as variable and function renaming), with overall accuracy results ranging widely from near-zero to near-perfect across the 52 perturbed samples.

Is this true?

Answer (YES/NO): NO